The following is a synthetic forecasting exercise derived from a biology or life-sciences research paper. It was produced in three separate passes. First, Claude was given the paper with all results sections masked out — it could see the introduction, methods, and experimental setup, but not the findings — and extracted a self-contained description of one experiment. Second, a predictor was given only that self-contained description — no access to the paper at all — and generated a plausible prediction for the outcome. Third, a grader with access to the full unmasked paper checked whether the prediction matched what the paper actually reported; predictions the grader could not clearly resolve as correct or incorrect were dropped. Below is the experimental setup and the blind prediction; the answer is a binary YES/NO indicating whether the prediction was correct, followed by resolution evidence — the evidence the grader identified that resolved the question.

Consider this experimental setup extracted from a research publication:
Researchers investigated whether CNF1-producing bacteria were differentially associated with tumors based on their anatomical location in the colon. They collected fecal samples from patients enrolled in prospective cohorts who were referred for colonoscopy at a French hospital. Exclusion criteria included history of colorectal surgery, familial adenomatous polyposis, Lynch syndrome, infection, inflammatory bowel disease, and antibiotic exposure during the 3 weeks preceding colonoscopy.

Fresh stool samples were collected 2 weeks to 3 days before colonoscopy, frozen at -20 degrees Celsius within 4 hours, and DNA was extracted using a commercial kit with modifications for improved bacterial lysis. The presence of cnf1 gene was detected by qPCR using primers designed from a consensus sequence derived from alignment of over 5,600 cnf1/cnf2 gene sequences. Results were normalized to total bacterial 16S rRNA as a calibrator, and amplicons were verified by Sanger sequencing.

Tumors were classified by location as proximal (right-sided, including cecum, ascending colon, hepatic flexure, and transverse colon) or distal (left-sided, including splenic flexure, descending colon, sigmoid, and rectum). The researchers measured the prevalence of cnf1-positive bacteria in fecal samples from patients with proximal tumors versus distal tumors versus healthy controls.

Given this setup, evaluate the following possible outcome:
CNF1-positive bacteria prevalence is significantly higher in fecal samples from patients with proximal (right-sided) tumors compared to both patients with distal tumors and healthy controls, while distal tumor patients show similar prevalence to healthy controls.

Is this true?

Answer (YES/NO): NO